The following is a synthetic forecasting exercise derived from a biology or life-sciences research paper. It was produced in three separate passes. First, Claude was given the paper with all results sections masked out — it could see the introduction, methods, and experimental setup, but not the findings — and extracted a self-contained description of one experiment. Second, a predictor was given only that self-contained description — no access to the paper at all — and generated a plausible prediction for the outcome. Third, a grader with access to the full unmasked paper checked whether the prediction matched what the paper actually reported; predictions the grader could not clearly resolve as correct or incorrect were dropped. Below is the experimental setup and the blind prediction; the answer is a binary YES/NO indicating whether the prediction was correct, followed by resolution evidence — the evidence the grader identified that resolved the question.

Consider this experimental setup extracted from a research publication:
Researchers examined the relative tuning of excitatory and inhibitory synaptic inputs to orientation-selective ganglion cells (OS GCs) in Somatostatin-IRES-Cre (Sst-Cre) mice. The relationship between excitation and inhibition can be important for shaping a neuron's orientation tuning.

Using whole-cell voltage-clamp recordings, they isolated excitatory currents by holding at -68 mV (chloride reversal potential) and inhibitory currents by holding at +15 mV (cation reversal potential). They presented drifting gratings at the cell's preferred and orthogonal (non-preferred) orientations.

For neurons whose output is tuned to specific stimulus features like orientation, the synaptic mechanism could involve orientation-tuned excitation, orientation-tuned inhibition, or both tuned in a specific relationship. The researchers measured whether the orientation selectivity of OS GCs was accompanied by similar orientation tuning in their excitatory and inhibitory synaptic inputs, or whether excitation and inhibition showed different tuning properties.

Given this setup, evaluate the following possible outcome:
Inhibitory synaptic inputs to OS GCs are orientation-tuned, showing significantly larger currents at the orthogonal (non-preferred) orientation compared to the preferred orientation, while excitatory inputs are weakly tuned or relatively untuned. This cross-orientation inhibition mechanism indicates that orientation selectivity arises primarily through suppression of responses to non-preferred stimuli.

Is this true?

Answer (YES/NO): NO